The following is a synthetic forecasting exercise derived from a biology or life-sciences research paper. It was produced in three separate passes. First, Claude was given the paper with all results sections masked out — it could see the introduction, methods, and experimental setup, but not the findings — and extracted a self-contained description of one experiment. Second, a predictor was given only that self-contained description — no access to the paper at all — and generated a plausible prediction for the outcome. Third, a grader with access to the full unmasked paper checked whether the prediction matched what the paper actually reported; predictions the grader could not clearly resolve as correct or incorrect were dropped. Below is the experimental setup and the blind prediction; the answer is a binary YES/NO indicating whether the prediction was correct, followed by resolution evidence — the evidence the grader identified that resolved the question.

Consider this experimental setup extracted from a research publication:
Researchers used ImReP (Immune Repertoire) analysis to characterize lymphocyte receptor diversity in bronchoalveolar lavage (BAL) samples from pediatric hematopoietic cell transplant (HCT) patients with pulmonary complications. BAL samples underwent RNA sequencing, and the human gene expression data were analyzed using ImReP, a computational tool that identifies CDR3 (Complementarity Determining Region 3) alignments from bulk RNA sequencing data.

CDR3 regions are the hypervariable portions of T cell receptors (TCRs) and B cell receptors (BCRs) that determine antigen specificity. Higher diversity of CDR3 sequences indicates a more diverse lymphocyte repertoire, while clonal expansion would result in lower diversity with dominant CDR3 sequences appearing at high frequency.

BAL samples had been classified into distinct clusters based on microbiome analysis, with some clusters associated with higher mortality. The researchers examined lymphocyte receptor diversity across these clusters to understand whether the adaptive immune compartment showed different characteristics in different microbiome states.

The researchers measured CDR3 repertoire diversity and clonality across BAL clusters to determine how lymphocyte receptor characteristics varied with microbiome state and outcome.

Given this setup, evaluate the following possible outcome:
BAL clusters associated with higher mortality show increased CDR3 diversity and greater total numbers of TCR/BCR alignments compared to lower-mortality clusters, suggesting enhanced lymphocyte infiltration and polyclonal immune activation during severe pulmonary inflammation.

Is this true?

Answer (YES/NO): YES